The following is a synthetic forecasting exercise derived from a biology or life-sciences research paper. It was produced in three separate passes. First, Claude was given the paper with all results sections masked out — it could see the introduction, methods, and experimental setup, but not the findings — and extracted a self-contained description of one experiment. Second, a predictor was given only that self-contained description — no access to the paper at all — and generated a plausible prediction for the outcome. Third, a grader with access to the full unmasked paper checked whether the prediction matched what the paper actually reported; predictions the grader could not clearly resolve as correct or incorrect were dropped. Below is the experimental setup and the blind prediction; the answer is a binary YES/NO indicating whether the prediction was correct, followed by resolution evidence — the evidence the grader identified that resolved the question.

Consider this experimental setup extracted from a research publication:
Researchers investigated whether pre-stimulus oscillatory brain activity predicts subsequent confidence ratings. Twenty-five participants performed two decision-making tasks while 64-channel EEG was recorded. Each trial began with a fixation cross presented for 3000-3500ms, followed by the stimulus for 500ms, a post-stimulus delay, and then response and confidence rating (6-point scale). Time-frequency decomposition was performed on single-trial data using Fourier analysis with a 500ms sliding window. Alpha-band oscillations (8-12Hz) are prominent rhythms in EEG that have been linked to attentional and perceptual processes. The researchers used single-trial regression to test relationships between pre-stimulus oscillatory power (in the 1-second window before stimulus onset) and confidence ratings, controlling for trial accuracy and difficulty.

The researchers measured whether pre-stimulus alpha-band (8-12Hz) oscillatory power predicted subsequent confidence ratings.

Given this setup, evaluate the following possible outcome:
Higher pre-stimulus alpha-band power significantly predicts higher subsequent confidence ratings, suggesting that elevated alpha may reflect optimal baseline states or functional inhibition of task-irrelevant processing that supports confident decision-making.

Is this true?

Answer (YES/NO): NO